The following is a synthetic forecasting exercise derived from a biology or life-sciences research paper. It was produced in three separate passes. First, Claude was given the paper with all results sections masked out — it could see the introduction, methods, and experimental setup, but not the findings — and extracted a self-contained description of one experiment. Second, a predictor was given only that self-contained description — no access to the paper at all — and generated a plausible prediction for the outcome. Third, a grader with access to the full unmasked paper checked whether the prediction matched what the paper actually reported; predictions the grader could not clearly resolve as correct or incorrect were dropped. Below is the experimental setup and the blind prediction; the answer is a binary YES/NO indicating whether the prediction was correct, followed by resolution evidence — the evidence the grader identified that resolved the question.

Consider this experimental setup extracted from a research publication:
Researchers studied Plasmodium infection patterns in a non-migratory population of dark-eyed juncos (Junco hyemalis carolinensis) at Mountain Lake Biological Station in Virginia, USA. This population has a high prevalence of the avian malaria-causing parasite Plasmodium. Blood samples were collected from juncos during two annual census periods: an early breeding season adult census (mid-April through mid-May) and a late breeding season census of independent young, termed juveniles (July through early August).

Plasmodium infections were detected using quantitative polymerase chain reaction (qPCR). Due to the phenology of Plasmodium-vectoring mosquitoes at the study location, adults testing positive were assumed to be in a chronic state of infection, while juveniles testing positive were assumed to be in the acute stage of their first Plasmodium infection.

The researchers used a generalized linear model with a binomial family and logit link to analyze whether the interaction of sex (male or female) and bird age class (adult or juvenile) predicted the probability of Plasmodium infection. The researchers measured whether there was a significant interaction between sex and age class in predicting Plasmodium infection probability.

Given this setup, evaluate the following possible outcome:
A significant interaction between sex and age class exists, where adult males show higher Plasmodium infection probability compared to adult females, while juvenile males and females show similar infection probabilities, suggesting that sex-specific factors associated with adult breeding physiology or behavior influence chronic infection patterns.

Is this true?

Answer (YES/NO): NO